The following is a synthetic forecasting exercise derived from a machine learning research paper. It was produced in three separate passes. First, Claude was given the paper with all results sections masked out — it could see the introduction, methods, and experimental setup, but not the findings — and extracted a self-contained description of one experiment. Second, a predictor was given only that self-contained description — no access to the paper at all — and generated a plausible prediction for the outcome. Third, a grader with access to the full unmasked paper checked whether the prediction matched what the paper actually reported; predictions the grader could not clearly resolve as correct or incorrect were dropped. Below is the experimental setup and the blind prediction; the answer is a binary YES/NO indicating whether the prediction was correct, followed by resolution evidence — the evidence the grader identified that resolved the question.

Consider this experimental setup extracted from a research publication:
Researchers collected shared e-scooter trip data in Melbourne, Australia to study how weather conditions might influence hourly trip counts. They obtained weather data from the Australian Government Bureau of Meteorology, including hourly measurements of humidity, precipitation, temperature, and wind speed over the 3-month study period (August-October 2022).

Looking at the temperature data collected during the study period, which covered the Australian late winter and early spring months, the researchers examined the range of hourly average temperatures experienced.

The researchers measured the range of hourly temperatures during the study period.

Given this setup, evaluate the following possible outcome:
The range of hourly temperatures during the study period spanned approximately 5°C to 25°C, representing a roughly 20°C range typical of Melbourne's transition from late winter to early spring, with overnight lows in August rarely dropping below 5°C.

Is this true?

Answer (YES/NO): NO